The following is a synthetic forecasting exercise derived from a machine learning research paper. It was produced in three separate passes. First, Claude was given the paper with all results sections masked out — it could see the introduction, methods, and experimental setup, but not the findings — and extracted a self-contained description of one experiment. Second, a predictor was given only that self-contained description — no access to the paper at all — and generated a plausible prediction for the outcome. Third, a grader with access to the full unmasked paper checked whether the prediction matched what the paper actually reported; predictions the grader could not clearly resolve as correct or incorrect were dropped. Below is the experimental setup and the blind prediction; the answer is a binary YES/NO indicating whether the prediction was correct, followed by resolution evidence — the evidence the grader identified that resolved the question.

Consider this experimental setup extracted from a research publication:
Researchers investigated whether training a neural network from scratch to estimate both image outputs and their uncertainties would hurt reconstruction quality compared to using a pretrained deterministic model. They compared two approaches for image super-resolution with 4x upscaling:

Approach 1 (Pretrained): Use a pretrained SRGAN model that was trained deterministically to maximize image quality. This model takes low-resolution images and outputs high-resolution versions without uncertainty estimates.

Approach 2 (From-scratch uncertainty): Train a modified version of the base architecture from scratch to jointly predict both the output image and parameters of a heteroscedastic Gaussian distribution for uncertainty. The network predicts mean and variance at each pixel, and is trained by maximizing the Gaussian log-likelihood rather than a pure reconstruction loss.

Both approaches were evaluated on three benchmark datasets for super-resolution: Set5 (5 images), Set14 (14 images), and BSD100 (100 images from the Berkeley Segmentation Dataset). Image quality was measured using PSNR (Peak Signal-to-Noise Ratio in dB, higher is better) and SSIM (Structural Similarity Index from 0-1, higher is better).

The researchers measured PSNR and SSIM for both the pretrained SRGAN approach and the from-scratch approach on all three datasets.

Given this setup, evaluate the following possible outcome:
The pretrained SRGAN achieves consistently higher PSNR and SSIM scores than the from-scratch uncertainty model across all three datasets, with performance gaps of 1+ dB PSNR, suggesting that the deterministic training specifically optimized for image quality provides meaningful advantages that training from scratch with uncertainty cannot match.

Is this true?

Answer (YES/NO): NO